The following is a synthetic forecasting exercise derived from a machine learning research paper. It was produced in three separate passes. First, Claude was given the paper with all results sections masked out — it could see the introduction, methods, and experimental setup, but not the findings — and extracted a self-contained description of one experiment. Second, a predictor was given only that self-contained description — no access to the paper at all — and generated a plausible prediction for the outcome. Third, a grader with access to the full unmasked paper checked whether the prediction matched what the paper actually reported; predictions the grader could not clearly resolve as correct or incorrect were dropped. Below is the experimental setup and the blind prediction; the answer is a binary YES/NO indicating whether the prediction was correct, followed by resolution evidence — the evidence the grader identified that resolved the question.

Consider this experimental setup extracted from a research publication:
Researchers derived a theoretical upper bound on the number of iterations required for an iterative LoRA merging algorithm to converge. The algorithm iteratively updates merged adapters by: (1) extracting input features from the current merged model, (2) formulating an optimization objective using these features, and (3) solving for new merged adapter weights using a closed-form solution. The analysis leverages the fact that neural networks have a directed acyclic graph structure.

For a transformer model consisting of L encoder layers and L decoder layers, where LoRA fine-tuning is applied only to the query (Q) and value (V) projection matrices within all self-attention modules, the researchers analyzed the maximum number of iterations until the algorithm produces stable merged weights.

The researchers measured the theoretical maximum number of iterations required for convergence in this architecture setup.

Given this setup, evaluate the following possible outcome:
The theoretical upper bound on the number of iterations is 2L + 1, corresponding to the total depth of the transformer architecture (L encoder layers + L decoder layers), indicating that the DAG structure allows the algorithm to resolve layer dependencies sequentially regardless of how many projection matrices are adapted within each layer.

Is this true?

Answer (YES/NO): NO